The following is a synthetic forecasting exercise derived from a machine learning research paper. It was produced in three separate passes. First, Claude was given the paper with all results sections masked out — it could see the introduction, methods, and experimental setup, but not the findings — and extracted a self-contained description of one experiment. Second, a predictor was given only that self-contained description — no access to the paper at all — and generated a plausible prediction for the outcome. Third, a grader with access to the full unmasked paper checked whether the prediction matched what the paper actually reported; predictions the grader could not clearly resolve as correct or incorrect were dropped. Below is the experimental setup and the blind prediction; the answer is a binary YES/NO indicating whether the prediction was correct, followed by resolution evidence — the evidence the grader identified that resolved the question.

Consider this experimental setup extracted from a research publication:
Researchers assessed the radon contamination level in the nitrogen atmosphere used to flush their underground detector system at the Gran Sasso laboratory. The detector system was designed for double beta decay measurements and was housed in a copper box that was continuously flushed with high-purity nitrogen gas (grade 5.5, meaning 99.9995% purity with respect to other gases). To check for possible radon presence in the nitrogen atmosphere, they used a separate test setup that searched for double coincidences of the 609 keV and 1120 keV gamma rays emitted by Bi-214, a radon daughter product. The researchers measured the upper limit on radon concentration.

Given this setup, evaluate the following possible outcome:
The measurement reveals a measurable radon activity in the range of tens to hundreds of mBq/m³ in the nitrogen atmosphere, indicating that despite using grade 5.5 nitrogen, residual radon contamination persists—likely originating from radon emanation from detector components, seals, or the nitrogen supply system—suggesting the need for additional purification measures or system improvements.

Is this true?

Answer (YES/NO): NO